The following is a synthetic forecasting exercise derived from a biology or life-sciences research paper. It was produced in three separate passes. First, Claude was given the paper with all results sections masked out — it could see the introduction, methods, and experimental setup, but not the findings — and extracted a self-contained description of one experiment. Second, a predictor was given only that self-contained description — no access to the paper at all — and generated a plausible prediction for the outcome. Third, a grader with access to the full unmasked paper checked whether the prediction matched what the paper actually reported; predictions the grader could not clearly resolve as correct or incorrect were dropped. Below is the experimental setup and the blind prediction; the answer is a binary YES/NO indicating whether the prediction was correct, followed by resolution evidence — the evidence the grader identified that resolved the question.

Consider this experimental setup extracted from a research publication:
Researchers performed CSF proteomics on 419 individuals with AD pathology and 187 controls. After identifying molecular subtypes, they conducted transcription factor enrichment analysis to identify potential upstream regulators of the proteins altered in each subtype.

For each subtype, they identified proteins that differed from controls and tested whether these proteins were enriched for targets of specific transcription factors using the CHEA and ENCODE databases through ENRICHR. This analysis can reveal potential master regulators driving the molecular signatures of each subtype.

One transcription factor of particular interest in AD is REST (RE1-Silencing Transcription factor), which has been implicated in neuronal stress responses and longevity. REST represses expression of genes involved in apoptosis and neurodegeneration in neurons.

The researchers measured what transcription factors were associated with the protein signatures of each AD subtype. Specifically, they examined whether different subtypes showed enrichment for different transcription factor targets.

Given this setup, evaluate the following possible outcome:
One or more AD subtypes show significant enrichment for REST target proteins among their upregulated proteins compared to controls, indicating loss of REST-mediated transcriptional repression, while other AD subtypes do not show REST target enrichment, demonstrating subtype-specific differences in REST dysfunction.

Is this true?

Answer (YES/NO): YES